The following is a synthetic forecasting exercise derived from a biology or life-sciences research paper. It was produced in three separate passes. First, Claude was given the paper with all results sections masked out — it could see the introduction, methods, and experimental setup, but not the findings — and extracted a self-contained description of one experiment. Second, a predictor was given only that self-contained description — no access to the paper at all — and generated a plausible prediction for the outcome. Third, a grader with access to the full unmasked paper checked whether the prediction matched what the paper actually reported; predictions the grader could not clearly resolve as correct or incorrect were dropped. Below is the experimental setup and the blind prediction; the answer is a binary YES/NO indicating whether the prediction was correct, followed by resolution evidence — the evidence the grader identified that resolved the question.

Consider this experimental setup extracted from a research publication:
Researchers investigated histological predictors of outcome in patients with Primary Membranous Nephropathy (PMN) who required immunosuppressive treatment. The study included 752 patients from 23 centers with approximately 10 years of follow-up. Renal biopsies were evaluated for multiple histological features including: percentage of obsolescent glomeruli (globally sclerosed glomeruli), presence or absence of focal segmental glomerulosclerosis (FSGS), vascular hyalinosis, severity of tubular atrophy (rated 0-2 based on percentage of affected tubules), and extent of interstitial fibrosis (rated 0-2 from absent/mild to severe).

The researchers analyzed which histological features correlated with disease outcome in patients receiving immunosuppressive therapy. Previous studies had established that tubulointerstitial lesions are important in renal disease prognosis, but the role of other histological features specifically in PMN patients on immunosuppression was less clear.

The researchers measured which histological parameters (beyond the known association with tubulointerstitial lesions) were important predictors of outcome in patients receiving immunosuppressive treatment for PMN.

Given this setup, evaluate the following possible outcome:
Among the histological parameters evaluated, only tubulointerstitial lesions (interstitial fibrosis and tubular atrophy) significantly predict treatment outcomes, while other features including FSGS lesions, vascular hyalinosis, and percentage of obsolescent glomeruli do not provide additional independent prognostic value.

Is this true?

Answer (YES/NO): NO